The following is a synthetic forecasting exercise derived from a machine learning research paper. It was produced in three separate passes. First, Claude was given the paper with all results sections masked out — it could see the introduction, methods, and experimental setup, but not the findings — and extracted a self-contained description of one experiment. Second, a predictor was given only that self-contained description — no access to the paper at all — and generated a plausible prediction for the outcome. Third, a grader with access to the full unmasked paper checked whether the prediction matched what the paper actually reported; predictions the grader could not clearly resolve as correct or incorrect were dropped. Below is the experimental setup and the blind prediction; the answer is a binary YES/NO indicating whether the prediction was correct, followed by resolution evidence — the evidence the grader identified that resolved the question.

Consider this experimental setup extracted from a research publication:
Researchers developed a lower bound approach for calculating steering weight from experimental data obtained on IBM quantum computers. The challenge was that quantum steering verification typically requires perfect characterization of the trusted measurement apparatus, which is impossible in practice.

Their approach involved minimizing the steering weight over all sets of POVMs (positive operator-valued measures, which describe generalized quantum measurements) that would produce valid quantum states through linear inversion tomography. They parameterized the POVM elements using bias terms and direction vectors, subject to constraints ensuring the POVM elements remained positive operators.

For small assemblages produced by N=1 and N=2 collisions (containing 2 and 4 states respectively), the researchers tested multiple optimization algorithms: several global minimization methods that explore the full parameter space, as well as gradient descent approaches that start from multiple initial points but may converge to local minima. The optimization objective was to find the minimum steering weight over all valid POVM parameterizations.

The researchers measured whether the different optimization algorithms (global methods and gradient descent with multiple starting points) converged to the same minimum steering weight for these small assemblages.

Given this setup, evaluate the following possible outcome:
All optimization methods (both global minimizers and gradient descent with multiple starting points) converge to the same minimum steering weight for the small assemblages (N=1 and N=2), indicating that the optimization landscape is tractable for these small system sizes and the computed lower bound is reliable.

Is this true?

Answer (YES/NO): YES